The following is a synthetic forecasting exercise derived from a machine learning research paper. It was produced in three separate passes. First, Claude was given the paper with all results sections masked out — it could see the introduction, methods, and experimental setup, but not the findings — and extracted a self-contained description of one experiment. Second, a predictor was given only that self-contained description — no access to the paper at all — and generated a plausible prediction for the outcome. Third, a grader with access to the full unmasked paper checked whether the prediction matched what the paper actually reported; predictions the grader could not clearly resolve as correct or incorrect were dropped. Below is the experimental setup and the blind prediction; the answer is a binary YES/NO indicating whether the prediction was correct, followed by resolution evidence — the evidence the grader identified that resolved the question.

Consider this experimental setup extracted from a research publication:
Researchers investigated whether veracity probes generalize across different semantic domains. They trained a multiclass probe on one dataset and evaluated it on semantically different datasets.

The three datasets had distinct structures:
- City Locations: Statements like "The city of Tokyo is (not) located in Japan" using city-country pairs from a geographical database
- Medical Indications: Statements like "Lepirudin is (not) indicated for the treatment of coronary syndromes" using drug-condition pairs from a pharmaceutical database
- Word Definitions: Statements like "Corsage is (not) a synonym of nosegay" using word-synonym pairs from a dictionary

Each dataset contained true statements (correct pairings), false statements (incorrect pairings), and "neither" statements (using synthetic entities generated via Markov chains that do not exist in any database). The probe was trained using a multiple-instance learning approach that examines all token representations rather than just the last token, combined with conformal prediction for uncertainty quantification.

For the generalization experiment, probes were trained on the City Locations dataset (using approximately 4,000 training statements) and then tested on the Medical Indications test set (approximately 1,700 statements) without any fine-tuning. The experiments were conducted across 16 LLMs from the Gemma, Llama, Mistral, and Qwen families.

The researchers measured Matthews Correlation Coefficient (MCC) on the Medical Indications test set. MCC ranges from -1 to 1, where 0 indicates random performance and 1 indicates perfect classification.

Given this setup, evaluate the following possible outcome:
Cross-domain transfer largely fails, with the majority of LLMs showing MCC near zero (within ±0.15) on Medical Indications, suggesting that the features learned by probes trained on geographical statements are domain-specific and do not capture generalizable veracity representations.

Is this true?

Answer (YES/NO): NO